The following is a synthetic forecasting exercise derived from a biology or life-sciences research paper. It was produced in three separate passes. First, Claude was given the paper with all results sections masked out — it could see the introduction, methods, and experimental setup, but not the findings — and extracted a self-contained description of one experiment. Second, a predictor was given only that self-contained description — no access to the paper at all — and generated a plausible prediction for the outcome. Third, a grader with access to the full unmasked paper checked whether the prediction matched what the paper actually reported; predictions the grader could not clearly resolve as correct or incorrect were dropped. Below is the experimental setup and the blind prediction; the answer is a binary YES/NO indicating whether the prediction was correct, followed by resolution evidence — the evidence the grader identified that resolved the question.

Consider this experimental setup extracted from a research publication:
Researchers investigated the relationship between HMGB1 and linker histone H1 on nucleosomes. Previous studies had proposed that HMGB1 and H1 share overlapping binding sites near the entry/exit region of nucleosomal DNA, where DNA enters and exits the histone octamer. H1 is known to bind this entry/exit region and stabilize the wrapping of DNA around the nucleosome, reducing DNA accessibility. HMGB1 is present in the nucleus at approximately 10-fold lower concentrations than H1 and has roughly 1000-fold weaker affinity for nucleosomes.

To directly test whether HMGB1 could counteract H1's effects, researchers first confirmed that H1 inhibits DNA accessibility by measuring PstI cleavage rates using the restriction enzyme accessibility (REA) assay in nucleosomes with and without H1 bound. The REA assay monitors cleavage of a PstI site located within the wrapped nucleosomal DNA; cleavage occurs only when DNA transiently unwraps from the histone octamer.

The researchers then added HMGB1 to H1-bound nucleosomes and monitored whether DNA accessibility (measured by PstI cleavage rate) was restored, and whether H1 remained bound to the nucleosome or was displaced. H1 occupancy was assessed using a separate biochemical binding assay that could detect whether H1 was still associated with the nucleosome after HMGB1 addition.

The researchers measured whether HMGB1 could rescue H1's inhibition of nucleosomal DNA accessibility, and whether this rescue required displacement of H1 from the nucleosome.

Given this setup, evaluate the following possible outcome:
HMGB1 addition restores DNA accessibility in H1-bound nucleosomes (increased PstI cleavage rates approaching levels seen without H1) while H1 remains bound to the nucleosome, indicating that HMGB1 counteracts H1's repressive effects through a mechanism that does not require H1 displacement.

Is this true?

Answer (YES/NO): NO